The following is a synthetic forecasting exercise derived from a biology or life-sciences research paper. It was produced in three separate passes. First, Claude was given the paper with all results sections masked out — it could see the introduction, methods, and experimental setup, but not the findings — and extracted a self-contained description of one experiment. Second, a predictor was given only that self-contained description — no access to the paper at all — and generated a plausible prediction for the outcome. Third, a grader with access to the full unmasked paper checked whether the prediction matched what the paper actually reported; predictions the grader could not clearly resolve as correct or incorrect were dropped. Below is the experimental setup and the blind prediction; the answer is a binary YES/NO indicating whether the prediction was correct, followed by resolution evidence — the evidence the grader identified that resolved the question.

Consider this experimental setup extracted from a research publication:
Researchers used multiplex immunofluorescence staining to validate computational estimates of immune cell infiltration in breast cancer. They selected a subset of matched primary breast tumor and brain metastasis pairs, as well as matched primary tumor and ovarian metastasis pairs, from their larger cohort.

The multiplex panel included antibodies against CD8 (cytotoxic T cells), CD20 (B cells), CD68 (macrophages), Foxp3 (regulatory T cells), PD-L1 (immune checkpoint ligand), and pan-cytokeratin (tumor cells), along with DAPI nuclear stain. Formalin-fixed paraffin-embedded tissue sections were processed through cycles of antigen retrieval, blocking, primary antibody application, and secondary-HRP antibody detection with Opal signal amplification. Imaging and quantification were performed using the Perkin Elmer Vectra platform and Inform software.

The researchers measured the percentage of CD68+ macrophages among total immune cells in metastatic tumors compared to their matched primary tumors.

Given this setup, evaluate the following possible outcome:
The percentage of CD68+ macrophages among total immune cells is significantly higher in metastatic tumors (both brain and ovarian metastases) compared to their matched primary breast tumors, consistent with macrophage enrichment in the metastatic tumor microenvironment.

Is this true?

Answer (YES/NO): YES